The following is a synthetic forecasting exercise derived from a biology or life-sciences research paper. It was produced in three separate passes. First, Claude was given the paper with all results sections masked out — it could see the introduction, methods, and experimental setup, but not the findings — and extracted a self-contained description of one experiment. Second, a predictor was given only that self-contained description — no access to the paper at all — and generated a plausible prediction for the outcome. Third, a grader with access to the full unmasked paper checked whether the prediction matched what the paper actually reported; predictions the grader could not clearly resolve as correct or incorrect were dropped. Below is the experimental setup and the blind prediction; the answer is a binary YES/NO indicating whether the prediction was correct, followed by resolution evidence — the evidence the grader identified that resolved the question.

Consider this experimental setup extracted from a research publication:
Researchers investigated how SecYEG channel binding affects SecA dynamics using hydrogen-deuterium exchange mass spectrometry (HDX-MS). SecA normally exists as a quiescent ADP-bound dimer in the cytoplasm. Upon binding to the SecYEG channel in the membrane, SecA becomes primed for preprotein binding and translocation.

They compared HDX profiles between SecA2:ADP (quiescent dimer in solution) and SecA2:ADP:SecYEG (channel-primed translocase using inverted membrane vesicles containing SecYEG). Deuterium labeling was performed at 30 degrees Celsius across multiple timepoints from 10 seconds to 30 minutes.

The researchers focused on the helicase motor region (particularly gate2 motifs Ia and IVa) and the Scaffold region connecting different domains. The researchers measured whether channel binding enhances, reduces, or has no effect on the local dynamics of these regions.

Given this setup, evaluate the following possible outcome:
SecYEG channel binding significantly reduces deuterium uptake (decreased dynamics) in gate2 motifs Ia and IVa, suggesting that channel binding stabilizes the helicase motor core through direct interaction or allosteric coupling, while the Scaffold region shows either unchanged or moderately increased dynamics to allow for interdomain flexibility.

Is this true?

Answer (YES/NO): NO